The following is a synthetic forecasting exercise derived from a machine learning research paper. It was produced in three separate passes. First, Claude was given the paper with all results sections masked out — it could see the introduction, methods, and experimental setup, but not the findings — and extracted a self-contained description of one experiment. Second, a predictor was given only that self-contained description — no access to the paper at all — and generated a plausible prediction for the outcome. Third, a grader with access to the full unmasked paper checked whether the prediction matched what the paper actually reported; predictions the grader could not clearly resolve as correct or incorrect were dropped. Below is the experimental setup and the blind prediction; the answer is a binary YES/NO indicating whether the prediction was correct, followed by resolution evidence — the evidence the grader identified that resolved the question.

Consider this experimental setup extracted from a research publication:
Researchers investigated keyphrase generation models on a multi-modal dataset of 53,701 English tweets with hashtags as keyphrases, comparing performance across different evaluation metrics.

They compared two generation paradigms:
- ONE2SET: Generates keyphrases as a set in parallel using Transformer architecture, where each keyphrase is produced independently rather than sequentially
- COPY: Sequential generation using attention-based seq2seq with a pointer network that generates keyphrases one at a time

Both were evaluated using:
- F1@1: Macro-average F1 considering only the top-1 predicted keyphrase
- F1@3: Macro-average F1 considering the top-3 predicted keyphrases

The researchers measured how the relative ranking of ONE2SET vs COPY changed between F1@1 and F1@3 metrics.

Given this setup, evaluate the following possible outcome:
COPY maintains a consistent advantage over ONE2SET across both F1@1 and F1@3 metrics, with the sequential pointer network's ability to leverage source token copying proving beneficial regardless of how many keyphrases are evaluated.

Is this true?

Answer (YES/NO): NO